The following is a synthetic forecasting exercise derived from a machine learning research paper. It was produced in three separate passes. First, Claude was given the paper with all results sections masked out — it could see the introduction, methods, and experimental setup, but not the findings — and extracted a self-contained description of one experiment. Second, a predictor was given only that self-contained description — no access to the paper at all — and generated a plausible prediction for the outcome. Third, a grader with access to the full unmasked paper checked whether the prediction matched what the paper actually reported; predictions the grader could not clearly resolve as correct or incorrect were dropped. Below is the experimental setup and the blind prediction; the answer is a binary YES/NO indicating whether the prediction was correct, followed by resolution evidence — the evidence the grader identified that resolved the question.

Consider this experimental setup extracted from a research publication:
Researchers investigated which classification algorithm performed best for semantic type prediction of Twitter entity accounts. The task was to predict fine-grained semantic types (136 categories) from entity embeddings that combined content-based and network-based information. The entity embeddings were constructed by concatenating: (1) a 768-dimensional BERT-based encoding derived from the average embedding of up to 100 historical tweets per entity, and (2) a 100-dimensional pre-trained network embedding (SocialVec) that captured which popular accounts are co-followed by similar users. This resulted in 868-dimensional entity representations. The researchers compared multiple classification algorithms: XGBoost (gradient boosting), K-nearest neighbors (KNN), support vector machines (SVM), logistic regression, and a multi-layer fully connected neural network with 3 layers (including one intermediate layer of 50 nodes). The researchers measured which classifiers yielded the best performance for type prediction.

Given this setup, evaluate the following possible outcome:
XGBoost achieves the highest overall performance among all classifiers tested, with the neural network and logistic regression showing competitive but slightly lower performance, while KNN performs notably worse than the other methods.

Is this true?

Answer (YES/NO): NO